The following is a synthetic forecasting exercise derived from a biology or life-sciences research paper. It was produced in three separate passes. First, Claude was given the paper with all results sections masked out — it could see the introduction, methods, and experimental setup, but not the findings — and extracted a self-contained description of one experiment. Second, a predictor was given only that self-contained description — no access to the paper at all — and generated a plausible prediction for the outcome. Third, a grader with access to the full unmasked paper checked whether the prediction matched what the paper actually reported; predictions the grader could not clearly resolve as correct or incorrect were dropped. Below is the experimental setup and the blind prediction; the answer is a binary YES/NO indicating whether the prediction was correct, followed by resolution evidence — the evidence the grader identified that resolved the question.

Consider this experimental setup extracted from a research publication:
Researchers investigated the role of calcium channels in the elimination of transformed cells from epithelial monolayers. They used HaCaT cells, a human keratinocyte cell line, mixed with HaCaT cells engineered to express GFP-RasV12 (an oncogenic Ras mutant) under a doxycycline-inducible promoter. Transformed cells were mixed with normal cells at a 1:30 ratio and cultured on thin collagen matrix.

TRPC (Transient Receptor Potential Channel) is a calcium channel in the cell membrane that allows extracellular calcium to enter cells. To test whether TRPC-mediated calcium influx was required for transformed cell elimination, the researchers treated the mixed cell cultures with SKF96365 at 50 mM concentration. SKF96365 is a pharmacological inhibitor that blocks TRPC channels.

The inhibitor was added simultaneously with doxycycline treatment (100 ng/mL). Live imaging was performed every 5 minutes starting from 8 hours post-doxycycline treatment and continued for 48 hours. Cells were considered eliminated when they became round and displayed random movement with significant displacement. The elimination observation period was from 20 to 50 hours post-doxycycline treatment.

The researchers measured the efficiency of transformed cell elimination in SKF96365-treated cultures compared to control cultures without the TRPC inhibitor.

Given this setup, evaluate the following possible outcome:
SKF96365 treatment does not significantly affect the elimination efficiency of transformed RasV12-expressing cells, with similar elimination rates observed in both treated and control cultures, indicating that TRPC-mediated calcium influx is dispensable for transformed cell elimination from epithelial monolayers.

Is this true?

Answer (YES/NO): NO